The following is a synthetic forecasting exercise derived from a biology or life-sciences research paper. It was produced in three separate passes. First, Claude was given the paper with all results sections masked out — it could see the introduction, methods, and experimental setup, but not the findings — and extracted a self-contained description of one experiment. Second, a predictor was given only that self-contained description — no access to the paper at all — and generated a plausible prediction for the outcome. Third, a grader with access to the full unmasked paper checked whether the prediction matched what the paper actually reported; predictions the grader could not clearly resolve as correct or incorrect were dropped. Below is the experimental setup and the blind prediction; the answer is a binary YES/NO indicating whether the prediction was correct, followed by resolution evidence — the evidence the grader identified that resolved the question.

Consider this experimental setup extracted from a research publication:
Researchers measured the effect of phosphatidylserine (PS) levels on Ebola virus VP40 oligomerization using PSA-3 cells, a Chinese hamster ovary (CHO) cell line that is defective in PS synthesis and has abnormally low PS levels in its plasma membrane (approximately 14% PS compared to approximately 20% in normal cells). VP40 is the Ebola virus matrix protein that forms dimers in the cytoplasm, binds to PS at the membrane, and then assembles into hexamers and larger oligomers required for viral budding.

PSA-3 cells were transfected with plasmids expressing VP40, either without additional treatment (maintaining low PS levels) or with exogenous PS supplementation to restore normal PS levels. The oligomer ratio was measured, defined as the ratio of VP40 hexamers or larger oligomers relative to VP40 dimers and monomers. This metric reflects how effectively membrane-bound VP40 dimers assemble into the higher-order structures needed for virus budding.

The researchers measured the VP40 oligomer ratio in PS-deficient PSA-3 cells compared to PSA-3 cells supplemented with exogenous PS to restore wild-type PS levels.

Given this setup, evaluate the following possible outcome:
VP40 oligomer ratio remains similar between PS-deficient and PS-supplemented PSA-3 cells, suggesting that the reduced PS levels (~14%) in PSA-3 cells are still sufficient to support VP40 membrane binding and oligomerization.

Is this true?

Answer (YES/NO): NO